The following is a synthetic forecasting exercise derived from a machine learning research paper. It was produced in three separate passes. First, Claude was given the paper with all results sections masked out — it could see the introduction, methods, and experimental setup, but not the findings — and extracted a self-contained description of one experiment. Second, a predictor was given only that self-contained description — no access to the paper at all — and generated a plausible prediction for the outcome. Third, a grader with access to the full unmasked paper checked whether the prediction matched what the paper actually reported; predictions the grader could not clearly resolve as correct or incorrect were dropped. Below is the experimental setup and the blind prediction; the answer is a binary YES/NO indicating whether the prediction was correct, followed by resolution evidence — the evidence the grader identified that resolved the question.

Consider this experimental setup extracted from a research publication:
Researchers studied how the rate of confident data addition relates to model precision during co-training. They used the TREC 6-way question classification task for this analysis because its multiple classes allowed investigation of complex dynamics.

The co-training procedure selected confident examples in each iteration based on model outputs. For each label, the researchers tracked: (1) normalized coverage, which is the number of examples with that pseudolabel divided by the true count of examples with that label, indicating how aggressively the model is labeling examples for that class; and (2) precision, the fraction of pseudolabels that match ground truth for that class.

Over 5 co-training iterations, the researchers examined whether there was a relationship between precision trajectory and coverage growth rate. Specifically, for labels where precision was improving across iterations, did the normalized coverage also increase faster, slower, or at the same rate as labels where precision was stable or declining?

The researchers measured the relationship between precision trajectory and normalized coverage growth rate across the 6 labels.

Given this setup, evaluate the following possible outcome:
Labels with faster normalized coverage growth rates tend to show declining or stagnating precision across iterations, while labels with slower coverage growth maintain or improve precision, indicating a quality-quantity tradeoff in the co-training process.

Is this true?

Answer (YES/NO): NO